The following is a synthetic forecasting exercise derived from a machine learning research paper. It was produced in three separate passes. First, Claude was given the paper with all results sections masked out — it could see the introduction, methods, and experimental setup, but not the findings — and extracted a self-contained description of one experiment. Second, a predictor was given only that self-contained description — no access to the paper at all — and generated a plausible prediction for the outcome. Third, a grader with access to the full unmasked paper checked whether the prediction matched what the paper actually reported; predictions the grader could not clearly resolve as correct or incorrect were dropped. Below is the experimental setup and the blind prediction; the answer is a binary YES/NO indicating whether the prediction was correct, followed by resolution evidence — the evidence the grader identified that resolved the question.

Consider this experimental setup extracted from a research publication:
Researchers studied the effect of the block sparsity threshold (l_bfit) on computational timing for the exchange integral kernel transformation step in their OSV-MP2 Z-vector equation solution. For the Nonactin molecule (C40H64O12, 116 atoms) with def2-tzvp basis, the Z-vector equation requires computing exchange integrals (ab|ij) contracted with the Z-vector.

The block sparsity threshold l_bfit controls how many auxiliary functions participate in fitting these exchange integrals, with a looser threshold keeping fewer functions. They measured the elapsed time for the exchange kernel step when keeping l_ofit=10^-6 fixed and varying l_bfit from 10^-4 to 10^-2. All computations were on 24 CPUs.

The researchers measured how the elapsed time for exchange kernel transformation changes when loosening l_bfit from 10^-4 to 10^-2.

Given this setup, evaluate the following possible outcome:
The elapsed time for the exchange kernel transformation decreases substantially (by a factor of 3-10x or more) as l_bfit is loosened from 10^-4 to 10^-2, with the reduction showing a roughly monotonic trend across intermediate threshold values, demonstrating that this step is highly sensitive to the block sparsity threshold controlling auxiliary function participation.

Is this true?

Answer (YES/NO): NO